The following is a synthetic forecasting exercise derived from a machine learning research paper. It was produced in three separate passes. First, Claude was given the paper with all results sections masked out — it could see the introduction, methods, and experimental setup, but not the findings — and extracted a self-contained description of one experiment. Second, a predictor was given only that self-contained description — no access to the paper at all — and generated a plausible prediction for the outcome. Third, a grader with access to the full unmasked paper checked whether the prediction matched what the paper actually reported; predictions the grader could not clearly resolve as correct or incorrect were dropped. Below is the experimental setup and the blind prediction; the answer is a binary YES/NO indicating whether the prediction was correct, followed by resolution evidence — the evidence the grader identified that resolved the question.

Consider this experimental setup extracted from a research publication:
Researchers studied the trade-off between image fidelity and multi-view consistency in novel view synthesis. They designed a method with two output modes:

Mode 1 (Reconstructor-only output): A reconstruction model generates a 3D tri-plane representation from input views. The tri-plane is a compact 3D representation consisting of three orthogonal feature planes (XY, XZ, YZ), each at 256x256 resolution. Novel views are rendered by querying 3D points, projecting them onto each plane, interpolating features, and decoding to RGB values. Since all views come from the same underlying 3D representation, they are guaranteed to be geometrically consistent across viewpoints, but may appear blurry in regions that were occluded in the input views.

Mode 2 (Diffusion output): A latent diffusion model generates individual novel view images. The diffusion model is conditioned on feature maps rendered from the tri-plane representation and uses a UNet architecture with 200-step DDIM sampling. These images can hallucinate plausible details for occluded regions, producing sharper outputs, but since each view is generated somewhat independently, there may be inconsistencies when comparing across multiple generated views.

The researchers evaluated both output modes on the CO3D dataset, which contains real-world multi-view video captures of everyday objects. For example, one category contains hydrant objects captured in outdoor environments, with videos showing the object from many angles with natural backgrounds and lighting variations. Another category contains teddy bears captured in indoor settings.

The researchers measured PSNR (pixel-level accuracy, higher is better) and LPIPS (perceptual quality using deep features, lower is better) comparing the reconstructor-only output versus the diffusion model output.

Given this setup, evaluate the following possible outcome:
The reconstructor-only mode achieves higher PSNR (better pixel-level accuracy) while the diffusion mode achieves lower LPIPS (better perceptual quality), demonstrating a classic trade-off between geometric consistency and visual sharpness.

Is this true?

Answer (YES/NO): YES